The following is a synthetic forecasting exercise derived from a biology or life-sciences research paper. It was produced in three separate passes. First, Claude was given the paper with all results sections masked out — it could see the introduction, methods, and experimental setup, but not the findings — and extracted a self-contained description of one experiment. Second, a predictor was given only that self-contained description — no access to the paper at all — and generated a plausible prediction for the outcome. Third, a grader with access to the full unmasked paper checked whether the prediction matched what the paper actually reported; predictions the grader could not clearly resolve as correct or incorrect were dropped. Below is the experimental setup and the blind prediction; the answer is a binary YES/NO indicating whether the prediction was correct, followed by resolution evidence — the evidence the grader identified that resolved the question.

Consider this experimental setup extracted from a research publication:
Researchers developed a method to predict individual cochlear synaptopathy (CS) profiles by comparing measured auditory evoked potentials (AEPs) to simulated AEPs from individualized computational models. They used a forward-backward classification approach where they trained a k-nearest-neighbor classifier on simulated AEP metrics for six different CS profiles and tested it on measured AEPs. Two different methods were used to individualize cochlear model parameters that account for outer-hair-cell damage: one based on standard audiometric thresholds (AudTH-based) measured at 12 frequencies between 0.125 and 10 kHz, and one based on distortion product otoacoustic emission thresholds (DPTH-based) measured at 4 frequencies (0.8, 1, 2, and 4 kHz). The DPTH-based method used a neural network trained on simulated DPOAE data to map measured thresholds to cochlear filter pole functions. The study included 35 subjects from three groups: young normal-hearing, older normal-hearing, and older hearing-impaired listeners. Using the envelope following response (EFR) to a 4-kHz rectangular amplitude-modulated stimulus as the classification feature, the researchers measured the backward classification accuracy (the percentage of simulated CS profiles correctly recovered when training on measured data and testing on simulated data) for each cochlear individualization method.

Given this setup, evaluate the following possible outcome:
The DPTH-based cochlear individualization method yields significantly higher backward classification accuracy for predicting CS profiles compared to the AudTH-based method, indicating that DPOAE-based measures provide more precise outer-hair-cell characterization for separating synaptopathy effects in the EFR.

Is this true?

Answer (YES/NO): YES